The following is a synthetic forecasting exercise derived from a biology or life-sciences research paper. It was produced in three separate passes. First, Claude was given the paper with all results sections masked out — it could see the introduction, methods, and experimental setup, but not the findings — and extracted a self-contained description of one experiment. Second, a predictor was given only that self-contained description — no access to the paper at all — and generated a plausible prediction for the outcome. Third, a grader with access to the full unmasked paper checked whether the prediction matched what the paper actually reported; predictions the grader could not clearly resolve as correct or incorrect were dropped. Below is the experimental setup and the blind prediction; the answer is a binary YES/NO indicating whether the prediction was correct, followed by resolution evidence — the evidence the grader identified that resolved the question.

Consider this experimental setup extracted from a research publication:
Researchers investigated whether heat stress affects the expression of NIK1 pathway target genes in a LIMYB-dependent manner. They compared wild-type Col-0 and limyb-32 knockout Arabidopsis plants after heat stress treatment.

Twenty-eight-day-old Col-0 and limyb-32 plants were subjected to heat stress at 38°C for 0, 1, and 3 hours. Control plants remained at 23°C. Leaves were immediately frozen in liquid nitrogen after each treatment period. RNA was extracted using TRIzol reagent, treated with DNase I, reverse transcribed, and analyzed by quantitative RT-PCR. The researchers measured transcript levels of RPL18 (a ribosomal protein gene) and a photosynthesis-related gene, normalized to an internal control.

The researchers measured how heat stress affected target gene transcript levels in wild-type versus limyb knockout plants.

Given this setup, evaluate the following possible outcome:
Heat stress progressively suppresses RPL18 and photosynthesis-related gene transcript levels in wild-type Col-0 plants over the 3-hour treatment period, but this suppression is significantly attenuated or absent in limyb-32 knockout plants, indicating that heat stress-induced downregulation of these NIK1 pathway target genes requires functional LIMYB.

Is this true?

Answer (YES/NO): NO